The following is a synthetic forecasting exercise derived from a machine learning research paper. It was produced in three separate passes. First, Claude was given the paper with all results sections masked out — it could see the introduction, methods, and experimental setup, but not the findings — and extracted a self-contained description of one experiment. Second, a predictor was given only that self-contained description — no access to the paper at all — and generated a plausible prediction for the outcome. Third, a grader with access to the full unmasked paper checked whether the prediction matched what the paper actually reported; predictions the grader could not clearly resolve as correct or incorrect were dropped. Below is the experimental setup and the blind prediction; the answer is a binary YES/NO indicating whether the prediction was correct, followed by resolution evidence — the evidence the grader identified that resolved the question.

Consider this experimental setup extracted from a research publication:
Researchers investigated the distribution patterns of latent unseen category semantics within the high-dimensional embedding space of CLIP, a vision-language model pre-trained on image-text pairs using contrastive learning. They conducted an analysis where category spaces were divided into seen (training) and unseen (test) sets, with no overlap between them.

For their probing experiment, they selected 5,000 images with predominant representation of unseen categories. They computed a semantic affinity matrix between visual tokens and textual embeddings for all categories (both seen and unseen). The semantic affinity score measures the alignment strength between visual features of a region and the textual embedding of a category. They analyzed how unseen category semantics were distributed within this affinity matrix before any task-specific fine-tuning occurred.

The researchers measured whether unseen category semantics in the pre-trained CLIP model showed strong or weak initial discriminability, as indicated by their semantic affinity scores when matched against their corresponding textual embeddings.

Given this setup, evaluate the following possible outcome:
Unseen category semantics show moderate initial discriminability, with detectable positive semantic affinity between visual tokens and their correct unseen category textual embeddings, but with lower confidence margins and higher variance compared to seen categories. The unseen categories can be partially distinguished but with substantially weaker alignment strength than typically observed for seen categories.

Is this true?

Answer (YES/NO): NO